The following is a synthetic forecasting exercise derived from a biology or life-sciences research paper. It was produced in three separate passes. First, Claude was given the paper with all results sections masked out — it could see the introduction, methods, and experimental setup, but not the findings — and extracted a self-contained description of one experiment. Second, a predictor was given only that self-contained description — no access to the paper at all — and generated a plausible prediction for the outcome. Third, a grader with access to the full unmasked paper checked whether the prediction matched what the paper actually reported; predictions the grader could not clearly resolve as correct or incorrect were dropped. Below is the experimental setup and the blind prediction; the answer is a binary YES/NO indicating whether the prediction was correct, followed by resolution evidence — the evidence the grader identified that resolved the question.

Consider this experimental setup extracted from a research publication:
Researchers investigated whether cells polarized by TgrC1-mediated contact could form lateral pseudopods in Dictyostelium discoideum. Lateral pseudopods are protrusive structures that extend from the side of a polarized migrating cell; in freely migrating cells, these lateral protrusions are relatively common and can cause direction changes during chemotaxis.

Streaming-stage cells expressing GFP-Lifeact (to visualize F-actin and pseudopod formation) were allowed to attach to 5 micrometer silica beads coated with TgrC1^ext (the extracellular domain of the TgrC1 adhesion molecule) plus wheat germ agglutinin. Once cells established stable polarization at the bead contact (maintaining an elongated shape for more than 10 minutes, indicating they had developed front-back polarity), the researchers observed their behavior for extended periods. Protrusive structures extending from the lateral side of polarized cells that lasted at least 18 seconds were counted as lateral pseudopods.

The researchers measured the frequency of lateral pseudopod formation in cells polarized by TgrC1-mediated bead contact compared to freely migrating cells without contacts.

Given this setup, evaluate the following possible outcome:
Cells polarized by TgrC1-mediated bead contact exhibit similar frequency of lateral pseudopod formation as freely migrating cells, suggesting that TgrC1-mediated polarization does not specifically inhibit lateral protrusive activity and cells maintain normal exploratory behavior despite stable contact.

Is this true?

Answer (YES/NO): NO